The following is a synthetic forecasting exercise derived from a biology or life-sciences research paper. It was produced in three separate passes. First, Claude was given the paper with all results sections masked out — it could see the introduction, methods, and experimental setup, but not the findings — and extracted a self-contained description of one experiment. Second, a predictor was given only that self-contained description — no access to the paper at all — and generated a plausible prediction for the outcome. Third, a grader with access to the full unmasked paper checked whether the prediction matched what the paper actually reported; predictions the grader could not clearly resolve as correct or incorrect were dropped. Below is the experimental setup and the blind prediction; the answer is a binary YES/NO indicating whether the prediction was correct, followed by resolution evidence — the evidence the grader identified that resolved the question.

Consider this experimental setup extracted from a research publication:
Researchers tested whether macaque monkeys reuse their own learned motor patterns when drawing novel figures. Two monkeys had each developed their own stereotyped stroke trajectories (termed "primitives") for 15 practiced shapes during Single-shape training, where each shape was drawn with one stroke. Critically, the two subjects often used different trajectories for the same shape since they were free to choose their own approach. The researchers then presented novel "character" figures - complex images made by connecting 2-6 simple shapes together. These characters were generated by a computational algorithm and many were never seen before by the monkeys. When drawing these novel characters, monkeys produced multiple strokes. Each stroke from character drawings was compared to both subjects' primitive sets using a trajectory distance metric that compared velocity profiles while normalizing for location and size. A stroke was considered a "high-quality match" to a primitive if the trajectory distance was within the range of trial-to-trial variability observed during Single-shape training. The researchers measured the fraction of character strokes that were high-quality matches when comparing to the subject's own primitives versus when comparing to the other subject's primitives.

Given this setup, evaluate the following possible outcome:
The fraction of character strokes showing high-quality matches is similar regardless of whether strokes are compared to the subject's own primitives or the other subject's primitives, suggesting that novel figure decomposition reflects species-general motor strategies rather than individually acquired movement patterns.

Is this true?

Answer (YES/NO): NO